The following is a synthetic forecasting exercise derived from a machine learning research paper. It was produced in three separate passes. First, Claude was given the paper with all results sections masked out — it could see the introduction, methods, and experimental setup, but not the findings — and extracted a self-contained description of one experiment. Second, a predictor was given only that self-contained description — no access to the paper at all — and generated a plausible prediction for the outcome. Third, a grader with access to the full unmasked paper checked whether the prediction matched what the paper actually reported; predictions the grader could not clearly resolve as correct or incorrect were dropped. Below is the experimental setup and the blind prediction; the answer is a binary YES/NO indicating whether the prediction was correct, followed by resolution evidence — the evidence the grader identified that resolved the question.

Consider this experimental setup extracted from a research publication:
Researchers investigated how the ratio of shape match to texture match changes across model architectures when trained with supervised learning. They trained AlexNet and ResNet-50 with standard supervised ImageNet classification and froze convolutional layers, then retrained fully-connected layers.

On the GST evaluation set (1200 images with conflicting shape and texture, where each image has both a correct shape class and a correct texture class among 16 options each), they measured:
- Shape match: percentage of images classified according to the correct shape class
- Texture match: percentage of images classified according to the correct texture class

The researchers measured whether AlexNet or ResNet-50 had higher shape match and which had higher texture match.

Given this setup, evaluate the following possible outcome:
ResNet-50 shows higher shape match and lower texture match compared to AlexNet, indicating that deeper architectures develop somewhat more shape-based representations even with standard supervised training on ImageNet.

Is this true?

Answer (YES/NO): NO